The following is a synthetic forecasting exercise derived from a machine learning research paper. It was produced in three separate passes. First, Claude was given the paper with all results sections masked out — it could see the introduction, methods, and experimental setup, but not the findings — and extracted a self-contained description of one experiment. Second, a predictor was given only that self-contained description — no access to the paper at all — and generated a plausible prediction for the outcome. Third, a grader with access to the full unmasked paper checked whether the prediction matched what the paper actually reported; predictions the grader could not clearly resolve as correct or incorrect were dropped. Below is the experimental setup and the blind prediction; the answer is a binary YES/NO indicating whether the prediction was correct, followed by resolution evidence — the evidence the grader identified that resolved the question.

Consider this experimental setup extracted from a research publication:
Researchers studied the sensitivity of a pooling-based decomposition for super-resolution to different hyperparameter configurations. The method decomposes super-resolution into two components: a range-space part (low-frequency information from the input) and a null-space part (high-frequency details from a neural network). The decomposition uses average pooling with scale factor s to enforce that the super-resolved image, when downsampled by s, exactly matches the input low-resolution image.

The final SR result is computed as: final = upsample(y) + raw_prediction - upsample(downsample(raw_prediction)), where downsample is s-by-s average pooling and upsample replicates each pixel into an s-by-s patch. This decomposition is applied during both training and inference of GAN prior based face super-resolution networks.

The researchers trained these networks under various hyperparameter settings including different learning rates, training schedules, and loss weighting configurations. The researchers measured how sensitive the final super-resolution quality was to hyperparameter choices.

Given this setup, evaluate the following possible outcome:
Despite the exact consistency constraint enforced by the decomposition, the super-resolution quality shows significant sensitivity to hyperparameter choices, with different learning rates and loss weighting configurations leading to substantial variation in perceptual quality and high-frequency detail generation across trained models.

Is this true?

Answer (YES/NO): YES